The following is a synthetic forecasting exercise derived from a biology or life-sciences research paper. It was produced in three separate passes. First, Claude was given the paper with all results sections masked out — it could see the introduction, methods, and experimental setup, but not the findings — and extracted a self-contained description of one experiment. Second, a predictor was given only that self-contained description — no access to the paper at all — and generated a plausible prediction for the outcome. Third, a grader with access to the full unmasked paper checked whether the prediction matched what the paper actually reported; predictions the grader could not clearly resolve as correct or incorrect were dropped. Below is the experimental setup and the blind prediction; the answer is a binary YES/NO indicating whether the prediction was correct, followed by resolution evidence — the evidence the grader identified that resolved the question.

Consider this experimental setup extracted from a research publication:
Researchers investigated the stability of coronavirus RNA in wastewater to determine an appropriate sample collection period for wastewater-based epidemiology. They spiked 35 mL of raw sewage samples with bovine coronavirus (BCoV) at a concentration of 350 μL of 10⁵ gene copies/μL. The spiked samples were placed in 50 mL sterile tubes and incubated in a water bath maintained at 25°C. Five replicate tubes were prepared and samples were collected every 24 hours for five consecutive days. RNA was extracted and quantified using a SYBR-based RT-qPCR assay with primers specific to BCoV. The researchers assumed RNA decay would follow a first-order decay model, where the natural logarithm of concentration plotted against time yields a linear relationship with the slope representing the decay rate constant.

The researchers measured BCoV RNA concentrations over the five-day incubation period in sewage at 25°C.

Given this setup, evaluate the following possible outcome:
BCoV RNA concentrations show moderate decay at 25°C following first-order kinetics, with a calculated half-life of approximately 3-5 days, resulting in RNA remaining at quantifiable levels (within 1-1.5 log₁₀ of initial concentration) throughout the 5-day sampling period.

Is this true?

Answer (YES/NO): YES